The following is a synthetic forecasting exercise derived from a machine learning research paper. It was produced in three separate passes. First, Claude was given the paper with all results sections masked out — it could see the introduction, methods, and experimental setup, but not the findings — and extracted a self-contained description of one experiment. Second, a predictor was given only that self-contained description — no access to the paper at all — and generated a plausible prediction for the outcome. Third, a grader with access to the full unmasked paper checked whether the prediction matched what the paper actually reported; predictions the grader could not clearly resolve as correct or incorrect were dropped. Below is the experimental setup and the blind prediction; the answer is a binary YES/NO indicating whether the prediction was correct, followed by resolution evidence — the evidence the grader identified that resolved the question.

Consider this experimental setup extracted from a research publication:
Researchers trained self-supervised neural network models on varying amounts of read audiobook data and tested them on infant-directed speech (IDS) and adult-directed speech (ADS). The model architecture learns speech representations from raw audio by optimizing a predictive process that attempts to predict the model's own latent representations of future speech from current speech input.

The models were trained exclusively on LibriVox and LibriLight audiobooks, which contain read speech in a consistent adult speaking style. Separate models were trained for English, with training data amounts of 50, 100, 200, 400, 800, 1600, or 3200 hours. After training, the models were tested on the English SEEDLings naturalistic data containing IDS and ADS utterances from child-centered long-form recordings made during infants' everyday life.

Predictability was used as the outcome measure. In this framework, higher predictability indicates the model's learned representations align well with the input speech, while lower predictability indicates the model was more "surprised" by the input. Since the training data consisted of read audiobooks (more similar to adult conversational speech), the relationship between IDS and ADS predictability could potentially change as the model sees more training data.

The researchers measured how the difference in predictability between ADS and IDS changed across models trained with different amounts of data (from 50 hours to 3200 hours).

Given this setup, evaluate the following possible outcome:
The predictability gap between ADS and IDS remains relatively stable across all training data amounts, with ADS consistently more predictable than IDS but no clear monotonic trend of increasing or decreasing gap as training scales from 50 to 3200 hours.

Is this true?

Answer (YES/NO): NO